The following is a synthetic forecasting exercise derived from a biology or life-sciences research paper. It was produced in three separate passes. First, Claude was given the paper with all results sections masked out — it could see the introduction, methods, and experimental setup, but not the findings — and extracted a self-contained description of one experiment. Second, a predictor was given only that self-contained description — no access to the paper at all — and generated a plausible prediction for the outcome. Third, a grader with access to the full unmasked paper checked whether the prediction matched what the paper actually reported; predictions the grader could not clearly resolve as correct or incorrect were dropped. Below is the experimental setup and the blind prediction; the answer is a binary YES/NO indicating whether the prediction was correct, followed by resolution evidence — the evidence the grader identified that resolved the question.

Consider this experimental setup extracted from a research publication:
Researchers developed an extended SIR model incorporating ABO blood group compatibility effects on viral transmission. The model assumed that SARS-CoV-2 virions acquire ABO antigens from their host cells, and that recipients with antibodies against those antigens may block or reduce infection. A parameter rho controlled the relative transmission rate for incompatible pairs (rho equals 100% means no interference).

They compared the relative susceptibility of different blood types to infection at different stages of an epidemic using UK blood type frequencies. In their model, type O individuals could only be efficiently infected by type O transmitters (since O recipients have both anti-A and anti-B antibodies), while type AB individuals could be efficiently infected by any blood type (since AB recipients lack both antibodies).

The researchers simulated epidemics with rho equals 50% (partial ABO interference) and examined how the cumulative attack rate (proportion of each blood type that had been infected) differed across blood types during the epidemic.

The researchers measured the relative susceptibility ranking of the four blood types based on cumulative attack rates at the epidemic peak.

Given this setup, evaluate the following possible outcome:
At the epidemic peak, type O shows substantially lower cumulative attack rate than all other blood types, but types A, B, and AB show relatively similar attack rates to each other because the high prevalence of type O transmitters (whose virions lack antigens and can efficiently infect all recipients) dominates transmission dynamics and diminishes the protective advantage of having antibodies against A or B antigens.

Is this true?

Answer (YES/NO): NO